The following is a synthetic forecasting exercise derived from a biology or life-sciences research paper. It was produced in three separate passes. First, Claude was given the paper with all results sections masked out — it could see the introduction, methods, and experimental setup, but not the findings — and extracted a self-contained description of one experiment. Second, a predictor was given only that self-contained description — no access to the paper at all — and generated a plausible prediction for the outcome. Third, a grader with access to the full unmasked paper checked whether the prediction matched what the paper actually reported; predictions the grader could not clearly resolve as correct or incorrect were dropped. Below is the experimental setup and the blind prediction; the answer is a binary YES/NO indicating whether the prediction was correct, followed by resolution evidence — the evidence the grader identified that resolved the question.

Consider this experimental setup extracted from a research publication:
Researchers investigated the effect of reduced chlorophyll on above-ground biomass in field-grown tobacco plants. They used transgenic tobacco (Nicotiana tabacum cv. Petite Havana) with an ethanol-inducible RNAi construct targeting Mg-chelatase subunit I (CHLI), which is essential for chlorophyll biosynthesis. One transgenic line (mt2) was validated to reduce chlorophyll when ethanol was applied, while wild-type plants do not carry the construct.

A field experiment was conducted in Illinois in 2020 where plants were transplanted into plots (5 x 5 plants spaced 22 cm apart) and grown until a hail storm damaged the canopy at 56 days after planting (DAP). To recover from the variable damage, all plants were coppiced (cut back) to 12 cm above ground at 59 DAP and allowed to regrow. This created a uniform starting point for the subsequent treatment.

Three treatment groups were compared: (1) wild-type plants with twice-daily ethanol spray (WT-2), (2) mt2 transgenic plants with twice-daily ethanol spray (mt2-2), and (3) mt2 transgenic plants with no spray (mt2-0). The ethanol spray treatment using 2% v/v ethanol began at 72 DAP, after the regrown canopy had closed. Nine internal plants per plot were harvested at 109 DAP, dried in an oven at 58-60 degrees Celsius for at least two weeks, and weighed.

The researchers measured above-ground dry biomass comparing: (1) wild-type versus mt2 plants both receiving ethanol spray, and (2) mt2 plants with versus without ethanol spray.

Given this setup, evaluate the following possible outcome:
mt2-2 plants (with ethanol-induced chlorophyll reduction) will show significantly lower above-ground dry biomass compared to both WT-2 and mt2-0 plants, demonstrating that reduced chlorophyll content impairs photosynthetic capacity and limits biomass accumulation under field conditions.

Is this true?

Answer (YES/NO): NO